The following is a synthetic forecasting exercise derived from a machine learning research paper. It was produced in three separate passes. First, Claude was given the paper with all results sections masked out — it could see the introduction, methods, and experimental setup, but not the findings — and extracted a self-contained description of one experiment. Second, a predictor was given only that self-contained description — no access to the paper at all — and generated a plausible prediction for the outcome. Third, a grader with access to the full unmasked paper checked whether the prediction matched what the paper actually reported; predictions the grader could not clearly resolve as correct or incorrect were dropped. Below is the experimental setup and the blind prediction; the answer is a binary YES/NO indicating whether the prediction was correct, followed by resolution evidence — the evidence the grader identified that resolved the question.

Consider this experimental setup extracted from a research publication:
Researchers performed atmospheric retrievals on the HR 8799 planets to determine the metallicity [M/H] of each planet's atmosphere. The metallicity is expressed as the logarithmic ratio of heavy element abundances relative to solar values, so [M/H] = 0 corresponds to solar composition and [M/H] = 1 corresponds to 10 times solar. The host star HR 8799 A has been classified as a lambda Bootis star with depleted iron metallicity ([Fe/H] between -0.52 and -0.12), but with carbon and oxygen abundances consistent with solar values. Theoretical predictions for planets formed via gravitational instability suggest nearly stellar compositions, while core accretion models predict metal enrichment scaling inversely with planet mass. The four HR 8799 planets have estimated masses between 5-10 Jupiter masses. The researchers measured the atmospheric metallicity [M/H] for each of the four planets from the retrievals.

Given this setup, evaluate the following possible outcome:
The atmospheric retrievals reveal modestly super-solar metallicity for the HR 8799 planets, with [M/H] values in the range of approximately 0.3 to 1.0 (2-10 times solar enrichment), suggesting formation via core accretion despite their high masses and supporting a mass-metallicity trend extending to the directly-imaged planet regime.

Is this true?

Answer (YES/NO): NO